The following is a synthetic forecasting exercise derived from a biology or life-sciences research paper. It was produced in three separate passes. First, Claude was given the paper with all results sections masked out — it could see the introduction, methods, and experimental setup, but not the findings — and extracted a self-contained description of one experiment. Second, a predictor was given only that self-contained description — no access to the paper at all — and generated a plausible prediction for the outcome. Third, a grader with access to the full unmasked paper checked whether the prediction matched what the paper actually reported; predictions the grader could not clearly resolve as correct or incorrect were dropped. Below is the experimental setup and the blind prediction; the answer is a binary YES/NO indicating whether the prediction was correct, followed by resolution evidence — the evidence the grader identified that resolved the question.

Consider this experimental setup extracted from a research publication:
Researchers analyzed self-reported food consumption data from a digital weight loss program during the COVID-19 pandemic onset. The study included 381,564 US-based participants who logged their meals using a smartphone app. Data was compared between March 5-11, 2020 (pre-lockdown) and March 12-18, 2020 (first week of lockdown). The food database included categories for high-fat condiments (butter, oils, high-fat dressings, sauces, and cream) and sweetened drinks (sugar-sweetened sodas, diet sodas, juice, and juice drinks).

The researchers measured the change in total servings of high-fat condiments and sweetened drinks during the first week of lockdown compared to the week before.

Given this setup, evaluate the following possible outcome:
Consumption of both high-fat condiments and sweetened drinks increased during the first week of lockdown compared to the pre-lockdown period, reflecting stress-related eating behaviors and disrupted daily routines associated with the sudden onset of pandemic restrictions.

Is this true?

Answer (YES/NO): NO